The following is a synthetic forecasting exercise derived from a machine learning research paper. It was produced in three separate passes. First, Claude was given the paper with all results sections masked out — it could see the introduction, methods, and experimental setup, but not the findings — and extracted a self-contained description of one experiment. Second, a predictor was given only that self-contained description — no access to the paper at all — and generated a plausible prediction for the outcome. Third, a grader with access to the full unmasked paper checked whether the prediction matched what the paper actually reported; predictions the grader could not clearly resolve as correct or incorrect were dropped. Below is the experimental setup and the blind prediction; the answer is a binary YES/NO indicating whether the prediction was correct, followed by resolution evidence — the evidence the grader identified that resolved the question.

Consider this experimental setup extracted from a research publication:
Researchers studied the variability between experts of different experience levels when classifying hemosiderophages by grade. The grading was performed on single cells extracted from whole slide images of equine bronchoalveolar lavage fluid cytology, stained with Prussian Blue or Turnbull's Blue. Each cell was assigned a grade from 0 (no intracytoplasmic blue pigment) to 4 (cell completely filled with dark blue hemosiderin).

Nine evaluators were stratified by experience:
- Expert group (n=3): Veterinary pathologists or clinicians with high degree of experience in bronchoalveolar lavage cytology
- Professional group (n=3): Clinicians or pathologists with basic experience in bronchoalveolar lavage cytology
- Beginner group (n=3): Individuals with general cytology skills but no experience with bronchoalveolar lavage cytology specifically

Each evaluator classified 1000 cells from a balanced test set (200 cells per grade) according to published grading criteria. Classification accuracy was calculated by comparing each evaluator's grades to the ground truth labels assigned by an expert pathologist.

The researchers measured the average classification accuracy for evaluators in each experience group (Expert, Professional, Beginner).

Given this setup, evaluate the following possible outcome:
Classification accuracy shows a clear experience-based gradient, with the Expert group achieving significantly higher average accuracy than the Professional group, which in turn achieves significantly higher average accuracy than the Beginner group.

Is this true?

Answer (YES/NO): NO